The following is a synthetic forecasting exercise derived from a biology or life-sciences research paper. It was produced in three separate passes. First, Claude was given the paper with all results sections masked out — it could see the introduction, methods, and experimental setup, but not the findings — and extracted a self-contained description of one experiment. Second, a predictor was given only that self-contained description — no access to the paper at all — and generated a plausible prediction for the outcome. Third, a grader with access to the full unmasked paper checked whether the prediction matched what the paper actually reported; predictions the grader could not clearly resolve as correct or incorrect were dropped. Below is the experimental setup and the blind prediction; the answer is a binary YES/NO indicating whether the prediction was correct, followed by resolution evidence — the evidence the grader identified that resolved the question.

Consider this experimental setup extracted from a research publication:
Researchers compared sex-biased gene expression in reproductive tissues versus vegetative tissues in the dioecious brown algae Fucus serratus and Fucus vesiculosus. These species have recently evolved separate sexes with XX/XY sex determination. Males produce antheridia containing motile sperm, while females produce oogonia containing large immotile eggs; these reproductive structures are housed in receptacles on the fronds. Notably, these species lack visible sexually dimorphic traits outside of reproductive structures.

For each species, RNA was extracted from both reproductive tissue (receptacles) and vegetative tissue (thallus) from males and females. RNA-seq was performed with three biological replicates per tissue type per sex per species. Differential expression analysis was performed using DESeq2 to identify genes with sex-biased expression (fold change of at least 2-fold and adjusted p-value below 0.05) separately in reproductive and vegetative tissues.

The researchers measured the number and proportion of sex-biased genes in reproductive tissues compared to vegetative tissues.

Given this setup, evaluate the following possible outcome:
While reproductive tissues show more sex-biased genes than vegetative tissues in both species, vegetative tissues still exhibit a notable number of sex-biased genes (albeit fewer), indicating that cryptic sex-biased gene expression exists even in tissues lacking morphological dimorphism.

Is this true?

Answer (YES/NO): NO